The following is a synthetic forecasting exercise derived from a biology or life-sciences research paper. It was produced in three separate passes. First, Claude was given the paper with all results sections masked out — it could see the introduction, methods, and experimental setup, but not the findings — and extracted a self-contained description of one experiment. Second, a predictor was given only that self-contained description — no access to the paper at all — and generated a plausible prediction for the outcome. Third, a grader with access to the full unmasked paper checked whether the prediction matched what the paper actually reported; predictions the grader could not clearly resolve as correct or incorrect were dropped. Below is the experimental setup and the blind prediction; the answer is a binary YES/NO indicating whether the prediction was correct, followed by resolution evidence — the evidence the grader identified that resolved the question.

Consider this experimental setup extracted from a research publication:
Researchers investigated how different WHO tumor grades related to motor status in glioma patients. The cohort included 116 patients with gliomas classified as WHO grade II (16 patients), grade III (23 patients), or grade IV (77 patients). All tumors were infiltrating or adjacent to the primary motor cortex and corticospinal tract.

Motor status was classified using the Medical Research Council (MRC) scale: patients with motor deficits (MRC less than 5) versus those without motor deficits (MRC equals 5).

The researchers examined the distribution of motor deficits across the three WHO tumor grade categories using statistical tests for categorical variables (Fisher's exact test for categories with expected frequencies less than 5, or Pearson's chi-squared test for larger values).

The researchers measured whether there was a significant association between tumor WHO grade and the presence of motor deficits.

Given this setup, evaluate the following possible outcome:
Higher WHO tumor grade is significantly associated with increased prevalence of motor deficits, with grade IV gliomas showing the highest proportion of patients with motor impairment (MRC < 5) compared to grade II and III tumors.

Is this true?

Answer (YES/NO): NO